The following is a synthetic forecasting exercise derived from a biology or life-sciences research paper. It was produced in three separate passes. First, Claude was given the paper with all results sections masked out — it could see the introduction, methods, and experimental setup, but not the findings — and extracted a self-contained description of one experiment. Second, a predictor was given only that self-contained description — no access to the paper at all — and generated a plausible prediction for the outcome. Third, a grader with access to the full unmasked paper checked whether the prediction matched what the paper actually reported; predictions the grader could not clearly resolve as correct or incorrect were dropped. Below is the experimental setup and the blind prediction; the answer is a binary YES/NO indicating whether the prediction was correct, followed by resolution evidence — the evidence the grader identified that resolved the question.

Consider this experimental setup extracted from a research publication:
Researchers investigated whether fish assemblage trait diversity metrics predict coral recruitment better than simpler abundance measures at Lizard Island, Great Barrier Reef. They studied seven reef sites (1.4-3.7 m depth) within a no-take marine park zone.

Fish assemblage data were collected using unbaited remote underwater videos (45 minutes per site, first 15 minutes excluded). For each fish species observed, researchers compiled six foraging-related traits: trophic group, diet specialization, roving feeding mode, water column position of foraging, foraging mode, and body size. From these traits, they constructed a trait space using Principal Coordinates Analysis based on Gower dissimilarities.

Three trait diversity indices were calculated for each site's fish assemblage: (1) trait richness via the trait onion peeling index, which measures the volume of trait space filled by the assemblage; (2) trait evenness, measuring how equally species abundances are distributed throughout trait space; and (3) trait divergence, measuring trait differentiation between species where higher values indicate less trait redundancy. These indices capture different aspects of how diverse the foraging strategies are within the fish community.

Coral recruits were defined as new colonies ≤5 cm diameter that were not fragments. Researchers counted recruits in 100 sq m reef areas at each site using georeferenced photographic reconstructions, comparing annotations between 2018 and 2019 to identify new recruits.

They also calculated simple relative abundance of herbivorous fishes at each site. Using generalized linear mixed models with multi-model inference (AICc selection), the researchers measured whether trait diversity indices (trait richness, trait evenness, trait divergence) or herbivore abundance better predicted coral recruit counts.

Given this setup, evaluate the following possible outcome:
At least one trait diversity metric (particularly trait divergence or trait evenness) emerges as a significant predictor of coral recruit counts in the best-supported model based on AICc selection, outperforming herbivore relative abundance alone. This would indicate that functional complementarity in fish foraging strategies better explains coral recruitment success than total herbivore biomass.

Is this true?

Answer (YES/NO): NO